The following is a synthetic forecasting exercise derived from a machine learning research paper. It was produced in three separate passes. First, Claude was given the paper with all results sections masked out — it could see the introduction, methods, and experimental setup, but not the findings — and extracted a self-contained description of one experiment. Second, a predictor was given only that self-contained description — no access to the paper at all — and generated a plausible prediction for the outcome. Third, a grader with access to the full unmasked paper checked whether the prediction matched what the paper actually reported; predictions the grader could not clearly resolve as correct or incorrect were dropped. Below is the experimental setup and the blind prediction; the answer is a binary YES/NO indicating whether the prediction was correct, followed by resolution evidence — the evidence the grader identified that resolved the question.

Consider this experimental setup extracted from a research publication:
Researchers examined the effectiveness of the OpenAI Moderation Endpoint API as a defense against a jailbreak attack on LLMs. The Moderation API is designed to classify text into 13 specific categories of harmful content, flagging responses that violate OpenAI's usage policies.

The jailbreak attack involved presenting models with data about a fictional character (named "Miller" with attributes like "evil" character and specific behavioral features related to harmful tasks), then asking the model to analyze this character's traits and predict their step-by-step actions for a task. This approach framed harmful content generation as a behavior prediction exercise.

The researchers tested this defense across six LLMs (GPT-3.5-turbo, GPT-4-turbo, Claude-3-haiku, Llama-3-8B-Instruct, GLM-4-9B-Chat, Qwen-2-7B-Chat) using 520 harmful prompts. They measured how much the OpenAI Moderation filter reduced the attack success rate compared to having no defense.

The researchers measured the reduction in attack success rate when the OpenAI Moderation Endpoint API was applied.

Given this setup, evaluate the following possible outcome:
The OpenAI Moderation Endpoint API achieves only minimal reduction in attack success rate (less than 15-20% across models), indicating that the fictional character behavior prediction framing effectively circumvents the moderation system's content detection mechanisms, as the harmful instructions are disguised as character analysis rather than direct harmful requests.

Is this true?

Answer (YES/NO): NO